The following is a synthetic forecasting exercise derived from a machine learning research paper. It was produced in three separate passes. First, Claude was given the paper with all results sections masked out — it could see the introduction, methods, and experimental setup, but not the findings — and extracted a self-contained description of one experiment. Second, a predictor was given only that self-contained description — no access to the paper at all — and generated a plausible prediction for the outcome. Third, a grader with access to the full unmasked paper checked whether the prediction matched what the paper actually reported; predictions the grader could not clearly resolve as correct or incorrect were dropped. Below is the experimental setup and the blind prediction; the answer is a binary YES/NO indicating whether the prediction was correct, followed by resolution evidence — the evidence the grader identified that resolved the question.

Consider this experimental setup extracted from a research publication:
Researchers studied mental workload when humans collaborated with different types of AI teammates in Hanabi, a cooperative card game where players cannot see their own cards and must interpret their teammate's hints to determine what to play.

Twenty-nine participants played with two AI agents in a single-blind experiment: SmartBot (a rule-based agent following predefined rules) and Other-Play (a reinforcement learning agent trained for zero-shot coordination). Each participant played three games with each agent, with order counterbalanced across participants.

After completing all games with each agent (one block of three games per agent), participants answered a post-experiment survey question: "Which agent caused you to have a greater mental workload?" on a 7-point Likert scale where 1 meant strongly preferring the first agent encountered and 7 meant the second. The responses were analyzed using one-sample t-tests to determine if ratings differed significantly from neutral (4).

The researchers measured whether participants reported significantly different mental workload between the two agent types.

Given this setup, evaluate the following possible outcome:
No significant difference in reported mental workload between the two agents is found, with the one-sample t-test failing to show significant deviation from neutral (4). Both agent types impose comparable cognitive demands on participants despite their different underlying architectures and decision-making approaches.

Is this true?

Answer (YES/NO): YES